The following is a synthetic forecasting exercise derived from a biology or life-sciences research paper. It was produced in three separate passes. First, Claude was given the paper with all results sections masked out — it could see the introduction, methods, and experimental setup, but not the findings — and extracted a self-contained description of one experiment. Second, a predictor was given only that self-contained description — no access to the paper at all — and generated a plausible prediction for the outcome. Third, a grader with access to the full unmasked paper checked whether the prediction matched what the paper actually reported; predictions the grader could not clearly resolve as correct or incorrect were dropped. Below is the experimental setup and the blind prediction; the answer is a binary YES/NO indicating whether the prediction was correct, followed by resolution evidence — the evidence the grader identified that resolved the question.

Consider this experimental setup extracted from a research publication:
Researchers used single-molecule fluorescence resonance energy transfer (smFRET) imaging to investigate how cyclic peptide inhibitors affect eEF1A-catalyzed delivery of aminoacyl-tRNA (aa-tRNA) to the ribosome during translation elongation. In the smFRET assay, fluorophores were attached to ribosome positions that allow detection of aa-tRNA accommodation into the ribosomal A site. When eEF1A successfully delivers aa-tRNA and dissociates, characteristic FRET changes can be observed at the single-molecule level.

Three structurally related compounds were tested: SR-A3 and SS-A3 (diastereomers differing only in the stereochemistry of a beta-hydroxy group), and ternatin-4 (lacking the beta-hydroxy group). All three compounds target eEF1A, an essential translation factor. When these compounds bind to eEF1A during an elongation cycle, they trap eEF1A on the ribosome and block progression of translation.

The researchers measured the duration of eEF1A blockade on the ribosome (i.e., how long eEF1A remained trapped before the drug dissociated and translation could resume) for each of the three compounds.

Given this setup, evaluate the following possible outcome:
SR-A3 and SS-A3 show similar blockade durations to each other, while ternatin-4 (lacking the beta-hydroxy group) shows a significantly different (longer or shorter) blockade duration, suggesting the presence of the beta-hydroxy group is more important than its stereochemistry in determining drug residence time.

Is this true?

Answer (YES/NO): NO